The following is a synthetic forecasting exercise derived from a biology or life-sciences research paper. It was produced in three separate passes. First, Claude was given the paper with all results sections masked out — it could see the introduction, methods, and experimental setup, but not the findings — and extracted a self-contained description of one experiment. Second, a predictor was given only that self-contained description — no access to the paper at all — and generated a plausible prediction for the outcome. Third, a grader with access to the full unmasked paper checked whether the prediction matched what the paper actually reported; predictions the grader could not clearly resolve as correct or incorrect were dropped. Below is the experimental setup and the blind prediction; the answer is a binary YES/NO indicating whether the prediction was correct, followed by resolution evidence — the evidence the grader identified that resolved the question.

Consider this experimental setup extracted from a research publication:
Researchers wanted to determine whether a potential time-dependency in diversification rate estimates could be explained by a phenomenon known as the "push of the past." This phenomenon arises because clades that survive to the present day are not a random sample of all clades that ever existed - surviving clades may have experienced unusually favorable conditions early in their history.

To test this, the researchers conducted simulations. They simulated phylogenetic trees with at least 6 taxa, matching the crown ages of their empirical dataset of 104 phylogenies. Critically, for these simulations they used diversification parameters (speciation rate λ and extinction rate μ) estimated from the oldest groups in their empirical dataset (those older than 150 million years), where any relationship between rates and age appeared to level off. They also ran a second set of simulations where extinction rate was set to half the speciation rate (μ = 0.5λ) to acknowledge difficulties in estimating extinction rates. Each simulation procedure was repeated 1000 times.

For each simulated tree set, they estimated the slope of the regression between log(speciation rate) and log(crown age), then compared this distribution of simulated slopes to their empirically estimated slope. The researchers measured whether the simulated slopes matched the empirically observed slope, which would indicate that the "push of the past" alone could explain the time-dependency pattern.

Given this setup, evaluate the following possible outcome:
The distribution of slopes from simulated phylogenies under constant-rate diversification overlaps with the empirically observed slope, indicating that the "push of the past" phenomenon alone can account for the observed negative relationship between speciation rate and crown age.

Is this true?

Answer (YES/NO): NO